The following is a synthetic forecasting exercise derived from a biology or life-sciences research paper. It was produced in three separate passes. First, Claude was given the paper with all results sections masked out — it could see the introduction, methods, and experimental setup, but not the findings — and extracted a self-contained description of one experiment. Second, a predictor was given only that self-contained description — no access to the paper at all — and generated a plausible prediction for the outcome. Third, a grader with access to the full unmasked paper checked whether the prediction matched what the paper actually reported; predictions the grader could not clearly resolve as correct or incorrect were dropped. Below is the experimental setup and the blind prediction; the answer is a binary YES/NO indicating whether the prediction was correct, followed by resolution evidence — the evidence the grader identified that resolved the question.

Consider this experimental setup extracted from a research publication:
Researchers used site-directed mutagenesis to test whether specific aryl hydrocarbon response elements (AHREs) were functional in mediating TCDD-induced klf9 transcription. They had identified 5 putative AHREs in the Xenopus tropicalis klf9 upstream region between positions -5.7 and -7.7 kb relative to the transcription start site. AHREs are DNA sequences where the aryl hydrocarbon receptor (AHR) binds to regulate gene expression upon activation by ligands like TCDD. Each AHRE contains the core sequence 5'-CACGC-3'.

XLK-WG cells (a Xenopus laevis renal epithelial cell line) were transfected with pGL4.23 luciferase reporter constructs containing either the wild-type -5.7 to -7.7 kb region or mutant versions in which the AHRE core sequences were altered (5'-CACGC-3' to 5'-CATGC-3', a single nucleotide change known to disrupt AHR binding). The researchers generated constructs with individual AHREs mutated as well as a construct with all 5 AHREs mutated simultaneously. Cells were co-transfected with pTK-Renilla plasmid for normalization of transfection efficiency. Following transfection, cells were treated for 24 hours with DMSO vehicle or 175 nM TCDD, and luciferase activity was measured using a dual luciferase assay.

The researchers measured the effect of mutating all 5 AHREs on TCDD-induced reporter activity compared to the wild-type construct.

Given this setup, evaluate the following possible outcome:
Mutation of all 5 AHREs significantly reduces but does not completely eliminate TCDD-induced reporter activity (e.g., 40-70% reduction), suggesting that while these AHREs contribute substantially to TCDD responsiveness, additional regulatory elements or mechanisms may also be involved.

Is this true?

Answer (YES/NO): NO